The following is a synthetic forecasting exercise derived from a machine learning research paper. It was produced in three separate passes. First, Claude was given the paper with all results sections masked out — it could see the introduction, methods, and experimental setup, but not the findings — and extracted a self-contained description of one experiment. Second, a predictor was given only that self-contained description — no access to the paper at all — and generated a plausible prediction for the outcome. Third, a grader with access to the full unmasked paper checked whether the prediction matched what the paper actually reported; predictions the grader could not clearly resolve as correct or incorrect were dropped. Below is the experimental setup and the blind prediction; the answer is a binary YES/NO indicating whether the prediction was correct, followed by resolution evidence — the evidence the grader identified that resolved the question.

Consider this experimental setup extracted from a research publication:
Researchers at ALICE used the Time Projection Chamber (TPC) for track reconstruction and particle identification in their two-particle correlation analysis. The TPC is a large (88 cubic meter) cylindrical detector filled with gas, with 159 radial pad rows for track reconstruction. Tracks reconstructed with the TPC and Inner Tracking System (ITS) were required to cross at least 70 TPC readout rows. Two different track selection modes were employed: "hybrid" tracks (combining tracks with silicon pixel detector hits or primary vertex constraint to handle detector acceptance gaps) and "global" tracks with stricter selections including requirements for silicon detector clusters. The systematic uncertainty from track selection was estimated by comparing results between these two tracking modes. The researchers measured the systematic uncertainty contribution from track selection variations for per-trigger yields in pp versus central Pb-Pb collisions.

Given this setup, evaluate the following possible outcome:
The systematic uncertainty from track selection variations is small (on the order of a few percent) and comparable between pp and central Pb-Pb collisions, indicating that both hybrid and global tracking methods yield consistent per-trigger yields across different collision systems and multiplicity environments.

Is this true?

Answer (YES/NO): NO